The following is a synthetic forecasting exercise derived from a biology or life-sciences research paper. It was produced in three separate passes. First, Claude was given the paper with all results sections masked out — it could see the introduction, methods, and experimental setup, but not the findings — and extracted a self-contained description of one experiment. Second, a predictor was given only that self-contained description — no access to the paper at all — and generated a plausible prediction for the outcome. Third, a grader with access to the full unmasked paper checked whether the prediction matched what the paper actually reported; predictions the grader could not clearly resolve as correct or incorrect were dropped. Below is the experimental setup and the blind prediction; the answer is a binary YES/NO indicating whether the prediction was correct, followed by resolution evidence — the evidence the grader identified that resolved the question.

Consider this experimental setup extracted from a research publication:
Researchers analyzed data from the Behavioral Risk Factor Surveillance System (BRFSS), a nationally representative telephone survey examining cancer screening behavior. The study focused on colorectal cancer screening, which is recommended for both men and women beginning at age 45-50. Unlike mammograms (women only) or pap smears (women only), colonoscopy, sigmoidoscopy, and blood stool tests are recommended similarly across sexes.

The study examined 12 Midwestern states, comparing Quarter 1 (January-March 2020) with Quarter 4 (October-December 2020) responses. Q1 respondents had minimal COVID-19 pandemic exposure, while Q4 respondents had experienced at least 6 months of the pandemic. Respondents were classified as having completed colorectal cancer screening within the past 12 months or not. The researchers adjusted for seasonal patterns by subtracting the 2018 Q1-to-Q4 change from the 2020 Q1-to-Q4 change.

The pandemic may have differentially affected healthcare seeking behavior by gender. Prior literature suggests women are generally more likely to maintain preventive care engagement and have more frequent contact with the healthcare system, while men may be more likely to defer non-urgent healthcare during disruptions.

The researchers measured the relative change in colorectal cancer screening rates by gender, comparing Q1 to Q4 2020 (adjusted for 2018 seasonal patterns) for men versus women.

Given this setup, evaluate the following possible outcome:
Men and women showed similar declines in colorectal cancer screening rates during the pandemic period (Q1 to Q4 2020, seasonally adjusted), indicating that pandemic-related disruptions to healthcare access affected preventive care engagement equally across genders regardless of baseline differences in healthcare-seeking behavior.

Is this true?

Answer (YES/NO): NO